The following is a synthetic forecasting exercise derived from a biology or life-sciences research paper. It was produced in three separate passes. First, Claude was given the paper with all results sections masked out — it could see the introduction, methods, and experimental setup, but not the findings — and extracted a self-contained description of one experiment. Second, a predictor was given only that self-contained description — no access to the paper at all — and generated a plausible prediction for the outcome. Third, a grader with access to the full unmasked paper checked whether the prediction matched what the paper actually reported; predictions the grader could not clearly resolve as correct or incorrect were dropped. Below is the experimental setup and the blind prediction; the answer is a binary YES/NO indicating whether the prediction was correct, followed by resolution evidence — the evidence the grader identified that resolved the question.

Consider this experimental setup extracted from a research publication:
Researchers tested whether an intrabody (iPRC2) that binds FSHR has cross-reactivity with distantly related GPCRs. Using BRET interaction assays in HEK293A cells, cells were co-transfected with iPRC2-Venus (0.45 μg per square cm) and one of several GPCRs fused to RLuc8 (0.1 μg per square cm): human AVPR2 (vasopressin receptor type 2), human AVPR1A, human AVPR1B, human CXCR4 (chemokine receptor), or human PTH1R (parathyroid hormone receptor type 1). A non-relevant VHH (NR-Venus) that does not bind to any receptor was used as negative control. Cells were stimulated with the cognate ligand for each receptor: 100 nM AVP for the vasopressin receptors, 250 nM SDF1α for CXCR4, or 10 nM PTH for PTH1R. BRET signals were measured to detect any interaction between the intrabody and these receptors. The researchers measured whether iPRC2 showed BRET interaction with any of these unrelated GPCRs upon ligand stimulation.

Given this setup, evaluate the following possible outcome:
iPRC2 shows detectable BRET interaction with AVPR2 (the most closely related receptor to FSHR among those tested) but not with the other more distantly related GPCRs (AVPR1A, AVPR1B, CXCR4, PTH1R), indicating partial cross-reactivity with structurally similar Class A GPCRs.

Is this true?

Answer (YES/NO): NO